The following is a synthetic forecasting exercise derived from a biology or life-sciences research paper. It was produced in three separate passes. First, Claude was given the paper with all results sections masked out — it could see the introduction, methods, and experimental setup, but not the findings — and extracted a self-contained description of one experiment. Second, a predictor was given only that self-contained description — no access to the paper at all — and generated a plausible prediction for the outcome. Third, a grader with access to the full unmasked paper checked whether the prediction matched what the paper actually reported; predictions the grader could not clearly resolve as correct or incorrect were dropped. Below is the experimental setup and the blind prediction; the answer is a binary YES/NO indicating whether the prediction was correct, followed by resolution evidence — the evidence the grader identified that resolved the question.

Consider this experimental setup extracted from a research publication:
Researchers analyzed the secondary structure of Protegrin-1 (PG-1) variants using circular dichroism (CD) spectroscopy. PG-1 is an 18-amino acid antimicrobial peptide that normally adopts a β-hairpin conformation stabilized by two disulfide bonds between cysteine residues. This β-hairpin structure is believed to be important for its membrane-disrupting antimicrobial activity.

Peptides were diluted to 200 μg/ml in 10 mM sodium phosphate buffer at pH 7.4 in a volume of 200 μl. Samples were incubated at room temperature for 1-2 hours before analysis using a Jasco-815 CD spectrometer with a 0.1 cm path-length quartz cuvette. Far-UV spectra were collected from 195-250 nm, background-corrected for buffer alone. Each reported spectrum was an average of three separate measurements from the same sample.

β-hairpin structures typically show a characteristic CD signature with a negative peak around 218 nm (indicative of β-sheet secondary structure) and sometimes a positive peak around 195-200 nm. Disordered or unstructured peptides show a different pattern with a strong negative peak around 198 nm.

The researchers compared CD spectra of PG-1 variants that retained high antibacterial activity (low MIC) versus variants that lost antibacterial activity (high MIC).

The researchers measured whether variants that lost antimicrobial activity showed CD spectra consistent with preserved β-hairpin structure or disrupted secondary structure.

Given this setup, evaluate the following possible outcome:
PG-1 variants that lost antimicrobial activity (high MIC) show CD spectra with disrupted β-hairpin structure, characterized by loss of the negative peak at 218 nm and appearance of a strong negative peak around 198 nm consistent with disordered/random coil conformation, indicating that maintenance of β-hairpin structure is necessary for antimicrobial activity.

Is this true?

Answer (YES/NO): NO